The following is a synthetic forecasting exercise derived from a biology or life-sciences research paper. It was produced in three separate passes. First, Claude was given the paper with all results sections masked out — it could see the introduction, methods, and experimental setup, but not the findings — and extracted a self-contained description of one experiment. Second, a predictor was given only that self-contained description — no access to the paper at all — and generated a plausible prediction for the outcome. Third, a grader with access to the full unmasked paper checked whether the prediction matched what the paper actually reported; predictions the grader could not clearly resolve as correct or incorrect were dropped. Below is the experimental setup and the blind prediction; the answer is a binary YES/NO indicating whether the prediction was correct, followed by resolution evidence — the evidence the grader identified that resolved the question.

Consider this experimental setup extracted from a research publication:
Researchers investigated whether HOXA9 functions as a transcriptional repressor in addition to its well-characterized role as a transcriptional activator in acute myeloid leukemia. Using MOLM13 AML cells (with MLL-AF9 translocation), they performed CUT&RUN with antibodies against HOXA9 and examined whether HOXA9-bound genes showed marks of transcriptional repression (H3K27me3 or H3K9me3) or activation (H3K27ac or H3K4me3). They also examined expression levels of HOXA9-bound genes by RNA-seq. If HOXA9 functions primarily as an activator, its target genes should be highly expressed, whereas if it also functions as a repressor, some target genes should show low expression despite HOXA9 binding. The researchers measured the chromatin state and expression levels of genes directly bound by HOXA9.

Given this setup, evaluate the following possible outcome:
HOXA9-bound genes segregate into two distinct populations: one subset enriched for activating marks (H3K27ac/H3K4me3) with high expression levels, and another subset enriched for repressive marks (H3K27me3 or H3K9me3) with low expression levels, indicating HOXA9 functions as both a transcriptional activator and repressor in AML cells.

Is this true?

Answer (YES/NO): NO